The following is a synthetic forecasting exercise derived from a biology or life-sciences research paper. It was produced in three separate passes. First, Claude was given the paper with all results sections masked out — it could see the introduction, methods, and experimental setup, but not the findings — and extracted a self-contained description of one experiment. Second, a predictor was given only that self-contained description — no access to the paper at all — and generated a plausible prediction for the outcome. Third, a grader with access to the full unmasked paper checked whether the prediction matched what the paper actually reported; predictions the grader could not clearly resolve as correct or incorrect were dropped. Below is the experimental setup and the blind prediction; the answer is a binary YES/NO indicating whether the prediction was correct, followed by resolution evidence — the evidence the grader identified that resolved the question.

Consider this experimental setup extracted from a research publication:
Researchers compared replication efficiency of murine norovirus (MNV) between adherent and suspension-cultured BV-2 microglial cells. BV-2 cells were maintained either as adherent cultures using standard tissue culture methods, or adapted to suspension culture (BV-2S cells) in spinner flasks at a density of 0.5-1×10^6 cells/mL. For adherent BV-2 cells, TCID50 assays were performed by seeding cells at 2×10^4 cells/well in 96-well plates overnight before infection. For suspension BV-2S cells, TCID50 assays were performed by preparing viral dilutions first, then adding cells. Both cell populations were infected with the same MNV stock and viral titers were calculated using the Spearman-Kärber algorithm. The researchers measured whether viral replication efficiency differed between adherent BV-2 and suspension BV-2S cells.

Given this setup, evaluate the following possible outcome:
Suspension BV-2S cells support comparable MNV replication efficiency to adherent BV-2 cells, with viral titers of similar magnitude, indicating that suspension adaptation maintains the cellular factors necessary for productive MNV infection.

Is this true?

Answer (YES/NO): YES